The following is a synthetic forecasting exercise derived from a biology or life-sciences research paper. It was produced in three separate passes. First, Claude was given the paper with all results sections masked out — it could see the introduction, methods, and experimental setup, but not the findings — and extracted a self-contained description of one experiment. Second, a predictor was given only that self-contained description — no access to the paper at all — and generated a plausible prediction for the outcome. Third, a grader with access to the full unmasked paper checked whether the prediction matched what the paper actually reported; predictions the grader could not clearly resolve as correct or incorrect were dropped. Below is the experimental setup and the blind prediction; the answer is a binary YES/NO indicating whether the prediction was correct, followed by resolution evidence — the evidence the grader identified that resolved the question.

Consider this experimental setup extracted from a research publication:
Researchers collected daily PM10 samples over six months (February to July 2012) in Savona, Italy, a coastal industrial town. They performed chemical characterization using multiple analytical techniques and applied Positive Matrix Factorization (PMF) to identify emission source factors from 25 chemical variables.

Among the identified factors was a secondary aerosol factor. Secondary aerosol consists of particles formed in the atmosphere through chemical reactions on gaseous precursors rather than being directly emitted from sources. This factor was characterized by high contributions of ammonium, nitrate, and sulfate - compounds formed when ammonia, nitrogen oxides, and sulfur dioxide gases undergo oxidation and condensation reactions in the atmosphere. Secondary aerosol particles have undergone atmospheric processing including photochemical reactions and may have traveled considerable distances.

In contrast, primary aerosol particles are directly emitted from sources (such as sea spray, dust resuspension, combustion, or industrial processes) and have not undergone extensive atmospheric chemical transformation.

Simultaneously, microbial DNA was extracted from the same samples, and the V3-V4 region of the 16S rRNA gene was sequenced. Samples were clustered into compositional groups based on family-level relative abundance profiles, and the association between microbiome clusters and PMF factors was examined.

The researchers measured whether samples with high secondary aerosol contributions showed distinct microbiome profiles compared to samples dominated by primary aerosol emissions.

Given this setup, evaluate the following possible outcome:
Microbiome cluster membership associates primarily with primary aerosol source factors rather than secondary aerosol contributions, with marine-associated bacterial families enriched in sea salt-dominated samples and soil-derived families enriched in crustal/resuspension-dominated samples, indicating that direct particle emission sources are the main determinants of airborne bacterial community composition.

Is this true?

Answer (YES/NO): NO